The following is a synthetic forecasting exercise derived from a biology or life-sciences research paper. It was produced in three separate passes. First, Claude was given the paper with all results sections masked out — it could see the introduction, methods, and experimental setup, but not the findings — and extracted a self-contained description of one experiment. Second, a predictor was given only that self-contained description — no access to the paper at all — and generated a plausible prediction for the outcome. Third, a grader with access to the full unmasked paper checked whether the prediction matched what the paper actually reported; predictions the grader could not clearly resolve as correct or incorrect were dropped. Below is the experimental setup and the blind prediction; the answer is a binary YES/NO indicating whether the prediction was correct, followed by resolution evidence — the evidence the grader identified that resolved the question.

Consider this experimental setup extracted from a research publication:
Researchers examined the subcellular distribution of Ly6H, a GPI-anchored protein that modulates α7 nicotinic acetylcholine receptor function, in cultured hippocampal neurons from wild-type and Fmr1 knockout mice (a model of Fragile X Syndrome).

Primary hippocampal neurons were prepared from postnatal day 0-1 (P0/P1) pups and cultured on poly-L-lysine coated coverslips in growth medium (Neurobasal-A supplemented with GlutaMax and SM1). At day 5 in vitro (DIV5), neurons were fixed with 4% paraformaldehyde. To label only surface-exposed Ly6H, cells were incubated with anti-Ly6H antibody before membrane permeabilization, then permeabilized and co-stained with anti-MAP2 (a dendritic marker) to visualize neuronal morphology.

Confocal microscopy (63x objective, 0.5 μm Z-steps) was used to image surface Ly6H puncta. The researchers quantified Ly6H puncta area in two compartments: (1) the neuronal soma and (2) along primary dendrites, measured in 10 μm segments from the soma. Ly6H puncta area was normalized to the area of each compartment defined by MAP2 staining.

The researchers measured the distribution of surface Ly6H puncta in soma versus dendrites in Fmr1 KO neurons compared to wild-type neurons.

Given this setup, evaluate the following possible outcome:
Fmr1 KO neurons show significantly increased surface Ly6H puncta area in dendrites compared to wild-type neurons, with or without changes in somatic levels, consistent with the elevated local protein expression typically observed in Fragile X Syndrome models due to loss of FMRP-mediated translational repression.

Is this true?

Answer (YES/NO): NO